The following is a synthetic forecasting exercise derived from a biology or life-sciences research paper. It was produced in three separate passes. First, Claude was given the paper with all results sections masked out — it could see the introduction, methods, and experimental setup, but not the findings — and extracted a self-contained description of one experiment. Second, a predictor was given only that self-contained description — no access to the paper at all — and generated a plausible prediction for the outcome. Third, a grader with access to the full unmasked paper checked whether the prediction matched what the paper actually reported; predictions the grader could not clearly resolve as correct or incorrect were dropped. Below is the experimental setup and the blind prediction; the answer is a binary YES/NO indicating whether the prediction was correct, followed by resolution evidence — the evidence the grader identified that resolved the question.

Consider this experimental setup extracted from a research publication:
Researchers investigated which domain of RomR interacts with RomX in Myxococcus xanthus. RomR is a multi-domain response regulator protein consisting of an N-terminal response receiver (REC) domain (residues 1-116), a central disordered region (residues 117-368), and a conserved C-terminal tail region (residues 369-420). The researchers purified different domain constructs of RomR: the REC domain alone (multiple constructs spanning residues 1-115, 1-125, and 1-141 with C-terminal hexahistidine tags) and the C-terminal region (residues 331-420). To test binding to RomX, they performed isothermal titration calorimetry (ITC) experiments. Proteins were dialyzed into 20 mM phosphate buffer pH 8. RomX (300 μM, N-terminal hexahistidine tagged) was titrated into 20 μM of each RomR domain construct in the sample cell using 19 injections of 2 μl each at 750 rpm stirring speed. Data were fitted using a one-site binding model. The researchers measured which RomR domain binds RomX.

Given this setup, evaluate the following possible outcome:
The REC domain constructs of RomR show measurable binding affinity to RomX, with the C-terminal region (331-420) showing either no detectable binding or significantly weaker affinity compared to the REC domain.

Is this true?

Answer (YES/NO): YES